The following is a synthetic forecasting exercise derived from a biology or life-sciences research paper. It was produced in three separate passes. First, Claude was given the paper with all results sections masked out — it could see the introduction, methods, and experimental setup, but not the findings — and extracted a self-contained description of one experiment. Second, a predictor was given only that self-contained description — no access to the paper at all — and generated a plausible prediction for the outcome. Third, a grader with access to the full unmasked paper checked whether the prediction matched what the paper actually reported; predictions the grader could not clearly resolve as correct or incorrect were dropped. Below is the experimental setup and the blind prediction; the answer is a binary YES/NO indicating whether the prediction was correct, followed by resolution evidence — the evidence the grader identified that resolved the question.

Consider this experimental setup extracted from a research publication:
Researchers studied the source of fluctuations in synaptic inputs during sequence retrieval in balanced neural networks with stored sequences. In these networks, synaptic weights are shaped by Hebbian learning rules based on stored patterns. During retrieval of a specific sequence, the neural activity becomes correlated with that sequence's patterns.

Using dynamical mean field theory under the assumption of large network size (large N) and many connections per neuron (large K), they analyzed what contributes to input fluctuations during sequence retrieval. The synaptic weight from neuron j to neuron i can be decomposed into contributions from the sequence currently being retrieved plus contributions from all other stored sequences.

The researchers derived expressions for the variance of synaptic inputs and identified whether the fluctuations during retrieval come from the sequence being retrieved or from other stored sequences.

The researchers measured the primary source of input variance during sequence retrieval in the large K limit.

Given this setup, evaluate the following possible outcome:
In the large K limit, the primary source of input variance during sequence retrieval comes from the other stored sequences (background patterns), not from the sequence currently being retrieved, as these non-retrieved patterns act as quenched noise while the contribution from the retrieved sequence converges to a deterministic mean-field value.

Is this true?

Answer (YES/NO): YES